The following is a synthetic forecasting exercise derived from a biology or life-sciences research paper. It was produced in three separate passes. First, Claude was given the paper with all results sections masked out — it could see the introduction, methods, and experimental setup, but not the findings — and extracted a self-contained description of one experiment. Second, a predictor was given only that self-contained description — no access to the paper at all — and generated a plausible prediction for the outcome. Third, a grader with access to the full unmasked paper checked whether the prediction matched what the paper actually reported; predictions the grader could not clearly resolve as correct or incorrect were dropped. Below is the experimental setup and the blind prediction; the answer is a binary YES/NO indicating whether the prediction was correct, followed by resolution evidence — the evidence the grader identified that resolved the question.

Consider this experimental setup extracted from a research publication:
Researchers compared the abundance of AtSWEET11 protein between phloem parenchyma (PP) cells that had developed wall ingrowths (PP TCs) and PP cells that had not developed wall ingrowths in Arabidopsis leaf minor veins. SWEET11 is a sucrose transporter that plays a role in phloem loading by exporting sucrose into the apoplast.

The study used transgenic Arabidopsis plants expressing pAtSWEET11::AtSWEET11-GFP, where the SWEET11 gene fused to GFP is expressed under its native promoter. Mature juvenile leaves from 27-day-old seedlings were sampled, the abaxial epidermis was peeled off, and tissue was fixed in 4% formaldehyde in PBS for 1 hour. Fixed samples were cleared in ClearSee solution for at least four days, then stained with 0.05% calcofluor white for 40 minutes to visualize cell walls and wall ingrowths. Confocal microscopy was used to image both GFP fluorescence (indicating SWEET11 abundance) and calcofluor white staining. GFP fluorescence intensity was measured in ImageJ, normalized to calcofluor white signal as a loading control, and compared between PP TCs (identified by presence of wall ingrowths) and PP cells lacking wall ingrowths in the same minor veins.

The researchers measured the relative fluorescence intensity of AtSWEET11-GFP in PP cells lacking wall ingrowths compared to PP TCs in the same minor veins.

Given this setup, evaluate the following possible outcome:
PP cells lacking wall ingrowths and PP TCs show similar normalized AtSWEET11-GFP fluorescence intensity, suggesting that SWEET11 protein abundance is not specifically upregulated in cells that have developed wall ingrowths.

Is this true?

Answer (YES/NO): NO